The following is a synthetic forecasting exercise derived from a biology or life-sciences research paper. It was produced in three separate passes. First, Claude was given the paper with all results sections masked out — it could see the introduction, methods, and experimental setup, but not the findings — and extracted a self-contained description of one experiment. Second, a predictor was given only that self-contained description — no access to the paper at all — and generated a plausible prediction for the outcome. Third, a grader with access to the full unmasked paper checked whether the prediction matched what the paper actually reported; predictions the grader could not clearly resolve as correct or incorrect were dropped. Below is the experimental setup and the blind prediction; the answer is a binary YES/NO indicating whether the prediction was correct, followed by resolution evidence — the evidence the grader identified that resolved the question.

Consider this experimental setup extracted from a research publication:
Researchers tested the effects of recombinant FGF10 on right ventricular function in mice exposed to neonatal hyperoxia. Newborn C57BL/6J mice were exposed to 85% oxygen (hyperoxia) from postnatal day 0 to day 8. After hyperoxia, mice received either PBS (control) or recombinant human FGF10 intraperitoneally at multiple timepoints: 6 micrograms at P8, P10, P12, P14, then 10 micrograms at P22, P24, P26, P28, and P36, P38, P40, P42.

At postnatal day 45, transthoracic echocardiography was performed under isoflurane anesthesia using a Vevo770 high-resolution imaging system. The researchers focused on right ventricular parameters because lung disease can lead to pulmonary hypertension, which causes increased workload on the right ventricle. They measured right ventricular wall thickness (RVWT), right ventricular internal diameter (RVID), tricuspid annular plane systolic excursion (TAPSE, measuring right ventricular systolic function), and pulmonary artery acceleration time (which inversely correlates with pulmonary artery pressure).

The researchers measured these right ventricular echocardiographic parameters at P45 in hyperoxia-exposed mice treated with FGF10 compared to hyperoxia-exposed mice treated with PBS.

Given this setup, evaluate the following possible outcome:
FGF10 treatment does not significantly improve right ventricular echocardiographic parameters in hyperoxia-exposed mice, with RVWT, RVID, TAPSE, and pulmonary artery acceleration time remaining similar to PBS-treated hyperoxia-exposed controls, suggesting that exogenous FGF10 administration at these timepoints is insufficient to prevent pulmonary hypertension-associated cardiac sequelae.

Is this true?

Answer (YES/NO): NO